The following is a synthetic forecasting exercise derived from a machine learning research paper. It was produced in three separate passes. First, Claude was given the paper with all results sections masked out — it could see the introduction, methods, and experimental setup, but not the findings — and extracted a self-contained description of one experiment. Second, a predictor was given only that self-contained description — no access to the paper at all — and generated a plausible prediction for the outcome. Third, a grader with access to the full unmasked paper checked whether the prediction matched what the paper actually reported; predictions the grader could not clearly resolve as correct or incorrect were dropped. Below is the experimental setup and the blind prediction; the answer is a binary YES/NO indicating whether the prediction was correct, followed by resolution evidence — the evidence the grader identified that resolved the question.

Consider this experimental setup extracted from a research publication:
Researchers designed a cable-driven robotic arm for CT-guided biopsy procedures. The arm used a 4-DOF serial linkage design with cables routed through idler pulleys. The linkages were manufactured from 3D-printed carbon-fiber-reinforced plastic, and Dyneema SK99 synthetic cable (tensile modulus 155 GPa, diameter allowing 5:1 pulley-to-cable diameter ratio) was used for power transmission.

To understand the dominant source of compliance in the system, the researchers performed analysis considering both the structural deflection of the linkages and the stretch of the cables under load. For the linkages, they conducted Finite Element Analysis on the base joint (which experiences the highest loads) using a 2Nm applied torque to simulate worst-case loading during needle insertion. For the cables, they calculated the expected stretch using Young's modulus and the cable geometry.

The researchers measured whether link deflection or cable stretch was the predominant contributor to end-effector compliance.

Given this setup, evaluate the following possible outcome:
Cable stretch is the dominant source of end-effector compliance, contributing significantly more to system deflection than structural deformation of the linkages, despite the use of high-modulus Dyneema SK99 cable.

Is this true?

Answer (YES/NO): YES